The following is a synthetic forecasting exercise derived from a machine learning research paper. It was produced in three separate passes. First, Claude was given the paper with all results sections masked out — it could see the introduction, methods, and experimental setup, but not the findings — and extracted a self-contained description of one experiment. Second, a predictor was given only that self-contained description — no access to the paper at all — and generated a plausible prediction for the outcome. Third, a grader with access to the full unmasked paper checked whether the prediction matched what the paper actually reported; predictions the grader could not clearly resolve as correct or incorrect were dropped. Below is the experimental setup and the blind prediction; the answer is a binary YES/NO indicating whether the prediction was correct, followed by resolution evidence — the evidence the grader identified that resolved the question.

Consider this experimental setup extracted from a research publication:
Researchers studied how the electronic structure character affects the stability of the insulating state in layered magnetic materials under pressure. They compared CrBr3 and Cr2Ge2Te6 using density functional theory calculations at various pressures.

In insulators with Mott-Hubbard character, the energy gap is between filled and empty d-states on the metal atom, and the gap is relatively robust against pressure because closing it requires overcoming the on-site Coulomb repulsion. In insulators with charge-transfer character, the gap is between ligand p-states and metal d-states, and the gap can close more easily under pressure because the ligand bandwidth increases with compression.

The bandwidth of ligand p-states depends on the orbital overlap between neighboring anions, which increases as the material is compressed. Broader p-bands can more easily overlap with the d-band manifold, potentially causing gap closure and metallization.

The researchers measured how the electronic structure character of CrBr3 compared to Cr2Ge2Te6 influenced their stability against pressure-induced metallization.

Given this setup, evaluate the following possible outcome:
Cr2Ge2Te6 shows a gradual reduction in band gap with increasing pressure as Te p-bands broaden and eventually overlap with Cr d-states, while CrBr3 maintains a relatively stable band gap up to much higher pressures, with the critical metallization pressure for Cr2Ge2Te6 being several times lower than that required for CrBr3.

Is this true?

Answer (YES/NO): NO